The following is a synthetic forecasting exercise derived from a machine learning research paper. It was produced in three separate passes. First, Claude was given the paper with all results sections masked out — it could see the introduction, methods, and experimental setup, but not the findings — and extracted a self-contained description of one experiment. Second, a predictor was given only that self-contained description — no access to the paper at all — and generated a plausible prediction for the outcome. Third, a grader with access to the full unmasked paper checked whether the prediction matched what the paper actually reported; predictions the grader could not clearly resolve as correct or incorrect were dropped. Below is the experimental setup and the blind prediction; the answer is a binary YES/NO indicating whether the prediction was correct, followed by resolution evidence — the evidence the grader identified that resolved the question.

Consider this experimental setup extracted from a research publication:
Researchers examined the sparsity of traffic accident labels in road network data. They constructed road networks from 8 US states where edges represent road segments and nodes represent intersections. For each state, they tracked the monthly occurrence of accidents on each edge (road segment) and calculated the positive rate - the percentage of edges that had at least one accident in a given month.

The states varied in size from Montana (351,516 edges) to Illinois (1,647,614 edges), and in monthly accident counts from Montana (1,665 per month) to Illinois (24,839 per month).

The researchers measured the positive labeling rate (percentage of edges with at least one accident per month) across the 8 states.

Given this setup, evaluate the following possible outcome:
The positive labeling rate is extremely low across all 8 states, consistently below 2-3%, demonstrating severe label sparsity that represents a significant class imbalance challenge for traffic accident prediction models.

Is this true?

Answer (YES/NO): YES